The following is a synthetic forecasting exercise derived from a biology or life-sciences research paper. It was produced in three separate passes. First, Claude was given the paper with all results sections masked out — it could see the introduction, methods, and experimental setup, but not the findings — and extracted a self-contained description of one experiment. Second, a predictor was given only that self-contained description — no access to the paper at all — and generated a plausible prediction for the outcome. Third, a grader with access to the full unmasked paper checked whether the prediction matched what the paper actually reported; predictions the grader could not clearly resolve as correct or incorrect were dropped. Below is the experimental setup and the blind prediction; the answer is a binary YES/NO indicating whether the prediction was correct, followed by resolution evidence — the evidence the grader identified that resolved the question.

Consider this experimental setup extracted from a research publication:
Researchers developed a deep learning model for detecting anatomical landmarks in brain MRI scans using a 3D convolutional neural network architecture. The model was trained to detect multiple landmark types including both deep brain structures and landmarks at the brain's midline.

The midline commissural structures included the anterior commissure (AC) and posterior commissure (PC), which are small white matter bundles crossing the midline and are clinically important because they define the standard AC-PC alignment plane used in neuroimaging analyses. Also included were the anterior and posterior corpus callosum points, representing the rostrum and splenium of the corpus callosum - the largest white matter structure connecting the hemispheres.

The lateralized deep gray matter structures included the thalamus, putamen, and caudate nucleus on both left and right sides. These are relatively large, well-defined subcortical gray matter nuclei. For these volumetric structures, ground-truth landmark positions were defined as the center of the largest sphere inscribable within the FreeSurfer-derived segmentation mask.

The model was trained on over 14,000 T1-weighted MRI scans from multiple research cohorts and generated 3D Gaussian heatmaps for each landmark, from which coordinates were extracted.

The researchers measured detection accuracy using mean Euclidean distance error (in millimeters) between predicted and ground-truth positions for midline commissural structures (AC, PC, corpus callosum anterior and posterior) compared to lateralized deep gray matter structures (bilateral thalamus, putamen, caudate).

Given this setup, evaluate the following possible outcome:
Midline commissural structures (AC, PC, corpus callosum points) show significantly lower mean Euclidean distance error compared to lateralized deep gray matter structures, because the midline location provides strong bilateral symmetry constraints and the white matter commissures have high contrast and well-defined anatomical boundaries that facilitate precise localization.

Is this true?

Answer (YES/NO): NO